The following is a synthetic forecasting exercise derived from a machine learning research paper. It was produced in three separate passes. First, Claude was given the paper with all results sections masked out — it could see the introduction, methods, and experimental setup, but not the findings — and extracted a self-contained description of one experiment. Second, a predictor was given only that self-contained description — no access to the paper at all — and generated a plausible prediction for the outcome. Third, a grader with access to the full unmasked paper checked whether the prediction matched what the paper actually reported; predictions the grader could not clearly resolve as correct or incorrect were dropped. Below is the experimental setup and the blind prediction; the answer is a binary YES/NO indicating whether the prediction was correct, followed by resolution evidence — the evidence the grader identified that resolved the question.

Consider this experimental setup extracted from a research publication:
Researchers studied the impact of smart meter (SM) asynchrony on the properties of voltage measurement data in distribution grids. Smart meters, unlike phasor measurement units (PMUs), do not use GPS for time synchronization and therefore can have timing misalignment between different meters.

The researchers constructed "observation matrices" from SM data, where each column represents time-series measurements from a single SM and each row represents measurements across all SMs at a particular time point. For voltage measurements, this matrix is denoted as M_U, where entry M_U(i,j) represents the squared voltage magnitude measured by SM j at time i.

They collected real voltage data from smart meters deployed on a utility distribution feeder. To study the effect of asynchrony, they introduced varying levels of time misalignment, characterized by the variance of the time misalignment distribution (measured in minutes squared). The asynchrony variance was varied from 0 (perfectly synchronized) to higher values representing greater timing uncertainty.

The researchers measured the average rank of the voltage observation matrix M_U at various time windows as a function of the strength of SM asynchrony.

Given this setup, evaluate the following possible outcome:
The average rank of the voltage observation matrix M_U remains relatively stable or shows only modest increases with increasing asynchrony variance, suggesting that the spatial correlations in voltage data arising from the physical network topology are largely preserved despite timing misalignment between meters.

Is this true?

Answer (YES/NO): NO